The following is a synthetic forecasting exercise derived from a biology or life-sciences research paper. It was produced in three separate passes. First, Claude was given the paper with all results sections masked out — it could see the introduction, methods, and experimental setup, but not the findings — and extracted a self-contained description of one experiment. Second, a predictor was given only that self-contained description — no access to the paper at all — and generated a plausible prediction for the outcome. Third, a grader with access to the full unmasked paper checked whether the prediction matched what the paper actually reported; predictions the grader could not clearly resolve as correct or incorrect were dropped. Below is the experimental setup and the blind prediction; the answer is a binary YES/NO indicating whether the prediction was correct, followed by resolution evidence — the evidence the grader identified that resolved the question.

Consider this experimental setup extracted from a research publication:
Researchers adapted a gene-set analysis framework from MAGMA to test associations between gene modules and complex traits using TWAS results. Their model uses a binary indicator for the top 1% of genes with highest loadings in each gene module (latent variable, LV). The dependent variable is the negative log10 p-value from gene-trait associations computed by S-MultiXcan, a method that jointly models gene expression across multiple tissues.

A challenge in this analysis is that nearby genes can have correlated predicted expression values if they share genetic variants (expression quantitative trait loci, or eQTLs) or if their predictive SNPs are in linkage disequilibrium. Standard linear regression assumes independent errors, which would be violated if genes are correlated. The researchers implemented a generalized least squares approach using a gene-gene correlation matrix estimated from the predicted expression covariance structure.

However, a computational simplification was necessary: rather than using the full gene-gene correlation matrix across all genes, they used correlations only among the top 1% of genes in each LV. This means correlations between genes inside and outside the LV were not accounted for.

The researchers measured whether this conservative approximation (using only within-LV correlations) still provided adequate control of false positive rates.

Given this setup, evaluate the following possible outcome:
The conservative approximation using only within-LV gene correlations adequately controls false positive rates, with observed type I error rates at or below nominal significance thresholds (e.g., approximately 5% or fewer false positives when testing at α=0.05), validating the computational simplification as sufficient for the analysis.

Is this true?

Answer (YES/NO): YES